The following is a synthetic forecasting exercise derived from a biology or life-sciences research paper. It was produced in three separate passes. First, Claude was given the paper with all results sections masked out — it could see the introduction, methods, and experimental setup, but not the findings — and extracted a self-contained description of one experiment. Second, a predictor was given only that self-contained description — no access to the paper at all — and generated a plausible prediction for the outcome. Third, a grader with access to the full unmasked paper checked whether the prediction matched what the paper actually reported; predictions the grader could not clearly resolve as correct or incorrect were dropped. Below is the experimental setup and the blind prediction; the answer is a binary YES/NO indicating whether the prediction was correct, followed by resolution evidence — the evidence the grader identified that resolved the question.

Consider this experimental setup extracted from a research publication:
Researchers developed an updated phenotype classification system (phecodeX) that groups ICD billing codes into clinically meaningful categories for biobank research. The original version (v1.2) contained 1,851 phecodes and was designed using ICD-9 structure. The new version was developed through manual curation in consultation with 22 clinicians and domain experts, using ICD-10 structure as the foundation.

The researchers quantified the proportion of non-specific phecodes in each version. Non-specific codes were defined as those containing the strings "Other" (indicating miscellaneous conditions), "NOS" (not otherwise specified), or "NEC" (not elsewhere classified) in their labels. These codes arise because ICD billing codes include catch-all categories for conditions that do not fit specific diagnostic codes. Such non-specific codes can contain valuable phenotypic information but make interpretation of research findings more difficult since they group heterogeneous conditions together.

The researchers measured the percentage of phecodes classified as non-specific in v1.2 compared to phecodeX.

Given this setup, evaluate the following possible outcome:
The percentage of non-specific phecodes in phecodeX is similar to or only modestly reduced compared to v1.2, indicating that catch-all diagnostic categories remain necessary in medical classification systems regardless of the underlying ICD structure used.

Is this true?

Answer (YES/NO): NO